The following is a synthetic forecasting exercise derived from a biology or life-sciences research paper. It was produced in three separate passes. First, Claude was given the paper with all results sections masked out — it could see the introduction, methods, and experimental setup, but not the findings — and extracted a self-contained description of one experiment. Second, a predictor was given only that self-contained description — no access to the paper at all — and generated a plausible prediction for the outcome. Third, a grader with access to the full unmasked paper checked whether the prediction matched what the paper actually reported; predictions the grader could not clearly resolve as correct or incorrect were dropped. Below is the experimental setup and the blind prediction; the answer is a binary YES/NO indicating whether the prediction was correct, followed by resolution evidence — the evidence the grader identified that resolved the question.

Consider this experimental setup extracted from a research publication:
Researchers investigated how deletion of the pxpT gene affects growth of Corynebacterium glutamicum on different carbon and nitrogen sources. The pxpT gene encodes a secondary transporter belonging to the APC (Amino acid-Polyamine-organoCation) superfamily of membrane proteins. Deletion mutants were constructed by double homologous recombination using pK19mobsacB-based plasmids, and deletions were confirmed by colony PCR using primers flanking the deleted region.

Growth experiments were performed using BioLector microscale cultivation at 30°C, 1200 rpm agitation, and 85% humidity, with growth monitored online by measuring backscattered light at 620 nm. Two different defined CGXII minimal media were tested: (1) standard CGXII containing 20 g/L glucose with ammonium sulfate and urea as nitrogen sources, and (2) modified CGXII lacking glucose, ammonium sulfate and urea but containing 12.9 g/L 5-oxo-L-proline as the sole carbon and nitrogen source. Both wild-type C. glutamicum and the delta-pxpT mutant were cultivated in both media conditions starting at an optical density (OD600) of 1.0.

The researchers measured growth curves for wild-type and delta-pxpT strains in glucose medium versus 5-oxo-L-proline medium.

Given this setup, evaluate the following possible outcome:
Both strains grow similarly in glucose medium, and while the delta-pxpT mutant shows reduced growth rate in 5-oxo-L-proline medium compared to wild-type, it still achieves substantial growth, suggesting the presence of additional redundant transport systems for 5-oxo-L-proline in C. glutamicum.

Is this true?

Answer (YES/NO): NO